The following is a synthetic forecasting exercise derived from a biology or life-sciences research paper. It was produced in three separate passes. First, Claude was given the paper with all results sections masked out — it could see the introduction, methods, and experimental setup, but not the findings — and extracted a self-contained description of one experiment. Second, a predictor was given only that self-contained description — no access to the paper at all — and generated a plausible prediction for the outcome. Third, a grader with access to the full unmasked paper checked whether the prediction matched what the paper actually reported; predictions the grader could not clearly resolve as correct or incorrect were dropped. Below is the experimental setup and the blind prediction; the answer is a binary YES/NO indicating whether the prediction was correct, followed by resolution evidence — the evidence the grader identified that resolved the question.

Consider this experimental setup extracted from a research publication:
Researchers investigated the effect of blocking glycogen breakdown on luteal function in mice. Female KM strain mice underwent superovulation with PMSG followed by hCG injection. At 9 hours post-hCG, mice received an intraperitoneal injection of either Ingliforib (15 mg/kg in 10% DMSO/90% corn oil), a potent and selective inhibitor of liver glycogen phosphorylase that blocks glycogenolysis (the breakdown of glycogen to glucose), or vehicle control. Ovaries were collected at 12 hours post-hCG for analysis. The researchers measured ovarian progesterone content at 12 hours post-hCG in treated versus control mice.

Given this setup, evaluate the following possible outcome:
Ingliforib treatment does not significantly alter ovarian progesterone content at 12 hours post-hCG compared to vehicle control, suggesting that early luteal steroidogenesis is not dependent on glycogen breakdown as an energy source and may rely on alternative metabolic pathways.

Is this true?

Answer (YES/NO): NO